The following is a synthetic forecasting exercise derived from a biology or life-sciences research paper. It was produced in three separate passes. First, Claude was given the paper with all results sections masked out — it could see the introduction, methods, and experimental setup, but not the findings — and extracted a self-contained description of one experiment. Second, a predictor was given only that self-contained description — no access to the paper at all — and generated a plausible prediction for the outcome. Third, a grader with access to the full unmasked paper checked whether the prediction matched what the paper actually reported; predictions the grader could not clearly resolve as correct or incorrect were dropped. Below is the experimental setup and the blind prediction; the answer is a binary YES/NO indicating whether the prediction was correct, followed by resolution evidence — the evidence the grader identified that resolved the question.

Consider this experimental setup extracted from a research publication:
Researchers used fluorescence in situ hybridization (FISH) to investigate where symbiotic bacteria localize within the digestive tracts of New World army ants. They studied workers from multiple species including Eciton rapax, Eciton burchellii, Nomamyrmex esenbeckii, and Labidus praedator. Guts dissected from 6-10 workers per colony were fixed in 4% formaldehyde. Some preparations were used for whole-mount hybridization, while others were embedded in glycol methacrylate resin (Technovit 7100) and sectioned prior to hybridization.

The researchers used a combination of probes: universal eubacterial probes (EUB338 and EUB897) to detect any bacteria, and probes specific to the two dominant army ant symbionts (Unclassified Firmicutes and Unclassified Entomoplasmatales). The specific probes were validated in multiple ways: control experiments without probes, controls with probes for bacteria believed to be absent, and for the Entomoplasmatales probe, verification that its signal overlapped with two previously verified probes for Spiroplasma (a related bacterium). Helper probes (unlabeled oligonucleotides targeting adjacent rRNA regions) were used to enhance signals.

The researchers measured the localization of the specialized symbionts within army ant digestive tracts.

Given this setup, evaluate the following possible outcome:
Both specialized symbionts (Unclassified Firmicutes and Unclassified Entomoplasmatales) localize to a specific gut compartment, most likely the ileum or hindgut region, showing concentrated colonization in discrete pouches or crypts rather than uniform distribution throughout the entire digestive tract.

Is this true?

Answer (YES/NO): NO